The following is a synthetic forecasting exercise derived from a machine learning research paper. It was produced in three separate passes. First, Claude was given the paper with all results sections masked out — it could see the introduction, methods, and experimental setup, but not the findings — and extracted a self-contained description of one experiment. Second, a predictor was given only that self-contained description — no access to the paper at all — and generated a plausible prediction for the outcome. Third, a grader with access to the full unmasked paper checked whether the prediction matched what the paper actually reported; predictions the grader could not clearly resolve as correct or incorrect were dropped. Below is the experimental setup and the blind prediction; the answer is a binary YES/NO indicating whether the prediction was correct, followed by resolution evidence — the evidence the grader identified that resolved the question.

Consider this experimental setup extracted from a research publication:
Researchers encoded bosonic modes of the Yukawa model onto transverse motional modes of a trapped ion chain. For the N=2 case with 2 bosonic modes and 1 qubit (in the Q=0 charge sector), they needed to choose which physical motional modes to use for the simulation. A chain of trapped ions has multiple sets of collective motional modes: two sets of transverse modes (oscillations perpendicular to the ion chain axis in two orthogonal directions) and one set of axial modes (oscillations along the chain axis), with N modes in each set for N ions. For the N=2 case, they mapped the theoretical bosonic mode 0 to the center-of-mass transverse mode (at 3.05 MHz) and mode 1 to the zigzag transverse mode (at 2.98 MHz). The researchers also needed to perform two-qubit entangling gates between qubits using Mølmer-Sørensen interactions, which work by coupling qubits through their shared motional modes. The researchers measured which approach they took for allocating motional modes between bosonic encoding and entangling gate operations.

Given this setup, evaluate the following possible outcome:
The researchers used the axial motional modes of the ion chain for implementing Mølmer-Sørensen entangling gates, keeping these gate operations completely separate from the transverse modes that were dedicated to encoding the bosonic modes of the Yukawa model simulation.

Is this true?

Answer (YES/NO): NO